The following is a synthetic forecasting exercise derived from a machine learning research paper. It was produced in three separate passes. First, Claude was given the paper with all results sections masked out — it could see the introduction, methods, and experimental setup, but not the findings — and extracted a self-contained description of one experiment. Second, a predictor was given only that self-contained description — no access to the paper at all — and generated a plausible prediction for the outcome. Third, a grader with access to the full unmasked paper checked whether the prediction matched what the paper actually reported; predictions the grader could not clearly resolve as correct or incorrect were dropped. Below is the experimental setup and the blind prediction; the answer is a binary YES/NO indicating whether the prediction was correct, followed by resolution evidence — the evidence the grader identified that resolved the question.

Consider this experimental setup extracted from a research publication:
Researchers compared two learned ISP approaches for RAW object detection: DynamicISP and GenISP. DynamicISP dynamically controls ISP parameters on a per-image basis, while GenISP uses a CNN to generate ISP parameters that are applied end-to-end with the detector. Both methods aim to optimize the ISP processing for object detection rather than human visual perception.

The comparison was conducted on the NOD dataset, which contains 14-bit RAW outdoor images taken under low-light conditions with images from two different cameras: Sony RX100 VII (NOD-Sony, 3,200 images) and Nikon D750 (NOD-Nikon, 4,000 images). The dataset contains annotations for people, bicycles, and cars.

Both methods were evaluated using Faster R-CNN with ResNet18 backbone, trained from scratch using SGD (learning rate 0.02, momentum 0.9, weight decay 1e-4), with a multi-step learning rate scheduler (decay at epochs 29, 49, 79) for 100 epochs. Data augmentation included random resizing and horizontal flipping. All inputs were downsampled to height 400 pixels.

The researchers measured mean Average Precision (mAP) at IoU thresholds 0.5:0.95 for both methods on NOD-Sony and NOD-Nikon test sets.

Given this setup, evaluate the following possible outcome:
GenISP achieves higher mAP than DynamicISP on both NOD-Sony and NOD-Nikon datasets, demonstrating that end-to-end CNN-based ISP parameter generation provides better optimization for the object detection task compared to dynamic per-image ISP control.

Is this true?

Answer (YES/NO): YES